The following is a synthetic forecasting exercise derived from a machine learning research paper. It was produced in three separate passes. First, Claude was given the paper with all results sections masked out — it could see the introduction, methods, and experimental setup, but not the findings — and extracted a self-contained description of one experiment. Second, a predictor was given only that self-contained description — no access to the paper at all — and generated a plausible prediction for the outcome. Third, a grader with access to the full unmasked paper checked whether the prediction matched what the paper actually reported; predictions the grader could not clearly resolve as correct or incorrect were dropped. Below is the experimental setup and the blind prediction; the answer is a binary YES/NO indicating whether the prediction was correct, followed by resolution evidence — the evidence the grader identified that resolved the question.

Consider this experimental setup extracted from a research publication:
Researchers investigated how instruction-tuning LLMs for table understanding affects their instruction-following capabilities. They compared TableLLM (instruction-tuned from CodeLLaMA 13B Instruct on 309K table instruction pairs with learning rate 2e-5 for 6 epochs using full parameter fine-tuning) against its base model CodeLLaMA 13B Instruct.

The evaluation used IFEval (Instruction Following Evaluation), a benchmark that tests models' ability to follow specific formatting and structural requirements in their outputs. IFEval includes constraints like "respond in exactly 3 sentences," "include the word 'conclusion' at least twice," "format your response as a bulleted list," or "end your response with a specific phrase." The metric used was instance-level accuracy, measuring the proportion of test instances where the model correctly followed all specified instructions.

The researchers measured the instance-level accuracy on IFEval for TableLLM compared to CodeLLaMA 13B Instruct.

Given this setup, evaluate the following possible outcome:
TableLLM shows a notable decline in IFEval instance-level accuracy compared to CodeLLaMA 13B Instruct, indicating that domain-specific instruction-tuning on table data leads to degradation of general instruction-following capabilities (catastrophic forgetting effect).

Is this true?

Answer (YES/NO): YES